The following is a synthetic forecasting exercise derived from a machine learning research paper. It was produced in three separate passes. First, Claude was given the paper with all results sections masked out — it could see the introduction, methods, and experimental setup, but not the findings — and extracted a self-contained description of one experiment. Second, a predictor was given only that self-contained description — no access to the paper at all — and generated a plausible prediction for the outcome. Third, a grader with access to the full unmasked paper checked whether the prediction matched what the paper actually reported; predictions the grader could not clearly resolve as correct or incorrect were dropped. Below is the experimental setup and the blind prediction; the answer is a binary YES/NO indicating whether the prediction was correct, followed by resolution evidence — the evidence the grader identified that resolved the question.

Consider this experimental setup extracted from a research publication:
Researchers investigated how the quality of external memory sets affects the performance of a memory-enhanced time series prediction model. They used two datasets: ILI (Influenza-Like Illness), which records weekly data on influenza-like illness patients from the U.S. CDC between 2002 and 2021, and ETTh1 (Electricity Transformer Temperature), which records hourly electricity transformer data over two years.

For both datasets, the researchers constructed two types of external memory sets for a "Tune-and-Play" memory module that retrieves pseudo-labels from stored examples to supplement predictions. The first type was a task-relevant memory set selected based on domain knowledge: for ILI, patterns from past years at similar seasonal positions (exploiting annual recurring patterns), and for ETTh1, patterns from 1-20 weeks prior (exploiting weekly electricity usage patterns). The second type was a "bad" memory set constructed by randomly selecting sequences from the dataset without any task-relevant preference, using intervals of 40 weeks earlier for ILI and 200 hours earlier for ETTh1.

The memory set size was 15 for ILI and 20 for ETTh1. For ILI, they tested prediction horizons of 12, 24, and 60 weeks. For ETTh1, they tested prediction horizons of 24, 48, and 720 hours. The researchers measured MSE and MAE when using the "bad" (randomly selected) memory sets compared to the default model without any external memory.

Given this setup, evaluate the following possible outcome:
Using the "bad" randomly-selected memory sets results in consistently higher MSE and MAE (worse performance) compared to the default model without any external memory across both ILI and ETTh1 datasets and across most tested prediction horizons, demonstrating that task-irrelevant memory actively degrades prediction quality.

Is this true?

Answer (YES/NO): YES